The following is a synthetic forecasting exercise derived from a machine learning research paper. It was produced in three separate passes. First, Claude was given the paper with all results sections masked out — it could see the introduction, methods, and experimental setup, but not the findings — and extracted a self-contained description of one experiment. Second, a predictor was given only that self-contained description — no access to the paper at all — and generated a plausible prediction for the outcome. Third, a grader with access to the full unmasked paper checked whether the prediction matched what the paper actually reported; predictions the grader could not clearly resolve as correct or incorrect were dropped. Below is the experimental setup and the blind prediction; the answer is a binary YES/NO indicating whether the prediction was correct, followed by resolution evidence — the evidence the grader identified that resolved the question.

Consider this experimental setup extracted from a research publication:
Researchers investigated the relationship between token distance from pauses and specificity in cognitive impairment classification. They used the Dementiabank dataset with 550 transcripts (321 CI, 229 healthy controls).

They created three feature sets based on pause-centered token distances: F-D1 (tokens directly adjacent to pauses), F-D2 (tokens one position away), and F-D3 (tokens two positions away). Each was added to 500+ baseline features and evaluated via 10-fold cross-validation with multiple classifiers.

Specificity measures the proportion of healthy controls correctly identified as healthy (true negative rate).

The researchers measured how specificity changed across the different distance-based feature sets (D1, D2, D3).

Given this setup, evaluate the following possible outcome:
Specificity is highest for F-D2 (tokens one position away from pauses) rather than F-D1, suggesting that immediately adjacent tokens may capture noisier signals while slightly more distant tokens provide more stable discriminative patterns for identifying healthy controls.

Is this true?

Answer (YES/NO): NO